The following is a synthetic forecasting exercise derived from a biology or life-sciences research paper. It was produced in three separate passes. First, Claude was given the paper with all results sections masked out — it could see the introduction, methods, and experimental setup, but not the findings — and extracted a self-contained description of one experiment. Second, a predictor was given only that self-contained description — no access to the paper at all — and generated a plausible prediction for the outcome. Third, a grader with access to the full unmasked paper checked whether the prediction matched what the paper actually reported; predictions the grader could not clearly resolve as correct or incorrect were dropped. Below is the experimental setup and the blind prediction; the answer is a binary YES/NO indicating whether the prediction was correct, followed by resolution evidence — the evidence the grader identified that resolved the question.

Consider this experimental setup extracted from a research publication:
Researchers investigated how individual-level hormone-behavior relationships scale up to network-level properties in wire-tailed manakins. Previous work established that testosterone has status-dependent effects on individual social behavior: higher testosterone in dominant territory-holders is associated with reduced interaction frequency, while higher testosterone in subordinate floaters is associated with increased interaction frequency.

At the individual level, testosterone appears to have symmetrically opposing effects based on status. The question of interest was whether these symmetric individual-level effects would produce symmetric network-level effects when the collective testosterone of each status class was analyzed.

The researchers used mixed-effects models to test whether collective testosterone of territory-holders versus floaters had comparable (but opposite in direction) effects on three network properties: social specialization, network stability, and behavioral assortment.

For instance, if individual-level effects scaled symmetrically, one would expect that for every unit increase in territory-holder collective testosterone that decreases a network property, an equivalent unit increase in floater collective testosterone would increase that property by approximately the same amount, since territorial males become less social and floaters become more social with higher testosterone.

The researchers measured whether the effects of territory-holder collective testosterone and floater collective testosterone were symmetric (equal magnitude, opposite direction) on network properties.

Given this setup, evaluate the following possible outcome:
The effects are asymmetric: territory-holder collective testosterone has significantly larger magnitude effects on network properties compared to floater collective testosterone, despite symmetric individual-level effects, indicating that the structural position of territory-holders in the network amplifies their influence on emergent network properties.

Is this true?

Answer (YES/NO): YES